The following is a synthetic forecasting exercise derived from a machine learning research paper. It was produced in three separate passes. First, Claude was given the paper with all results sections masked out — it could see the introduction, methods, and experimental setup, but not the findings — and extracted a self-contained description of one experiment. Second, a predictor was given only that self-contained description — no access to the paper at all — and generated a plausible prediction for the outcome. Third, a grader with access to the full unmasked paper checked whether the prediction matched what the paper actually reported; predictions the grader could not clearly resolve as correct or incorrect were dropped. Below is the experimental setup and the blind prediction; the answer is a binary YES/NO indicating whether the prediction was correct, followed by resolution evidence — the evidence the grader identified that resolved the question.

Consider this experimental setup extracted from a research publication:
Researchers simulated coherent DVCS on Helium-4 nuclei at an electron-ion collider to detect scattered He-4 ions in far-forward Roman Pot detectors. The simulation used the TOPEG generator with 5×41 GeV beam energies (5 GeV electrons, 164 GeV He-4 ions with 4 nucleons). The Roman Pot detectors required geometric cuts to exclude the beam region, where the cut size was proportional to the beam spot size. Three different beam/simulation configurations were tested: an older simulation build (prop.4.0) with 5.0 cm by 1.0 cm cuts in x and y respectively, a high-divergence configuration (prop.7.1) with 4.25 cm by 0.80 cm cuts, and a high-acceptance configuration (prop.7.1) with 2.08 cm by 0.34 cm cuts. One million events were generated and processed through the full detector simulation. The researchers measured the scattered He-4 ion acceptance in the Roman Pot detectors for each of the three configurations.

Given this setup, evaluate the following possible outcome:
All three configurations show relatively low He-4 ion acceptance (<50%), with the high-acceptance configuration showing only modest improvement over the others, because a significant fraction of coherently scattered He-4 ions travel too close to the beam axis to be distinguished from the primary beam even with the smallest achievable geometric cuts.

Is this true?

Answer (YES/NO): NO